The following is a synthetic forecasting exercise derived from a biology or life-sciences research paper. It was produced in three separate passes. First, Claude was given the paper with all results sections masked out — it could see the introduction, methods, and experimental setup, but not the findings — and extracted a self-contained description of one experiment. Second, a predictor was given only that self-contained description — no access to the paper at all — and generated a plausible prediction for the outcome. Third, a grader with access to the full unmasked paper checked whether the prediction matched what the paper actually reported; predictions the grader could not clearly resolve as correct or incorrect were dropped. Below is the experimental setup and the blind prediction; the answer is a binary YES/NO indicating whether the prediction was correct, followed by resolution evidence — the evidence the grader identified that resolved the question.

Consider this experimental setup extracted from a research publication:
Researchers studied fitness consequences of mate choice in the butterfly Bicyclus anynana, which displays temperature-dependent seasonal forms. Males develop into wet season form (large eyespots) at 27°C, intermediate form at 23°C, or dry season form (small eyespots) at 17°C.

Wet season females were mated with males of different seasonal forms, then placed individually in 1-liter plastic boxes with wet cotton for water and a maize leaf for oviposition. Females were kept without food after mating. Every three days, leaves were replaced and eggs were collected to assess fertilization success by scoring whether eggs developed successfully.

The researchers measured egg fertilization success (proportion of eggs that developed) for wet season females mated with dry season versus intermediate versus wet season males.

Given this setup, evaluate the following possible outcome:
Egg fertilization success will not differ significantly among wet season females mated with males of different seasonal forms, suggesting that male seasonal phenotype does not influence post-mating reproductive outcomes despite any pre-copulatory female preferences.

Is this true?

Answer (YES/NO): NO